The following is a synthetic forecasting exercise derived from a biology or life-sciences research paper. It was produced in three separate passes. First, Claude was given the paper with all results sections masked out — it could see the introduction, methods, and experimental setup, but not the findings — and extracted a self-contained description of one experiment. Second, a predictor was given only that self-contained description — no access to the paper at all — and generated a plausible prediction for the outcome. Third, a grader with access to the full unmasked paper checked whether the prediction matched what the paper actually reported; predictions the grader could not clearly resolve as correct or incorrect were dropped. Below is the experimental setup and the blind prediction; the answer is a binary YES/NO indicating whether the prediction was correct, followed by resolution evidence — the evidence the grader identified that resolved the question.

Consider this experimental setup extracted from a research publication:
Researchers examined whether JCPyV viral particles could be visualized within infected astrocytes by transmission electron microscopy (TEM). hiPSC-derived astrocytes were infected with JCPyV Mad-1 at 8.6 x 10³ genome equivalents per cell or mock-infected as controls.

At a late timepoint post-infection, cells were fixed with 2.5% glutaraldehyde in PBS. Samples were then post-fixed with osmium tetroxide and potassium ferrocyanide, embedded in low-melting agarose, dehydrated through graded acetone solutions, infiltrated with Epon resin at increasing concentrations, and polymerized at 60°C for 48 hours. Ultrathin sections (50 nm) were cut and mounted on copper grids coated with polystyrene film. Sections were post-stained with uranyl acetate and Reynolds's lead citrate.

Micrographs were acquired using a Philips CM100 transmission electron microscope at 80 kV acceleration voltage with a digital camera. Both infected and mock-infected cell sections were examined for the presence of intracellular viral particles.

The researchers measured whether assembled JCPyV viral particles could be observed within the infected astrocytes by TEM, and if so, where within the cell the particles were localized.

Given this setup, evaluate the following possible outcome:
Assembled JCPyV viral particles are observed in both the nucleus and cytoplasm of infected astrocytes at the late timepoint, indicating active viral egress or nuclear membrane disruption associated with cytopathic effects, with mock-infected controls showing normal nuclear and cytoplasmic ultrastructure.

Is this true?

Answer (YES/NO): NO